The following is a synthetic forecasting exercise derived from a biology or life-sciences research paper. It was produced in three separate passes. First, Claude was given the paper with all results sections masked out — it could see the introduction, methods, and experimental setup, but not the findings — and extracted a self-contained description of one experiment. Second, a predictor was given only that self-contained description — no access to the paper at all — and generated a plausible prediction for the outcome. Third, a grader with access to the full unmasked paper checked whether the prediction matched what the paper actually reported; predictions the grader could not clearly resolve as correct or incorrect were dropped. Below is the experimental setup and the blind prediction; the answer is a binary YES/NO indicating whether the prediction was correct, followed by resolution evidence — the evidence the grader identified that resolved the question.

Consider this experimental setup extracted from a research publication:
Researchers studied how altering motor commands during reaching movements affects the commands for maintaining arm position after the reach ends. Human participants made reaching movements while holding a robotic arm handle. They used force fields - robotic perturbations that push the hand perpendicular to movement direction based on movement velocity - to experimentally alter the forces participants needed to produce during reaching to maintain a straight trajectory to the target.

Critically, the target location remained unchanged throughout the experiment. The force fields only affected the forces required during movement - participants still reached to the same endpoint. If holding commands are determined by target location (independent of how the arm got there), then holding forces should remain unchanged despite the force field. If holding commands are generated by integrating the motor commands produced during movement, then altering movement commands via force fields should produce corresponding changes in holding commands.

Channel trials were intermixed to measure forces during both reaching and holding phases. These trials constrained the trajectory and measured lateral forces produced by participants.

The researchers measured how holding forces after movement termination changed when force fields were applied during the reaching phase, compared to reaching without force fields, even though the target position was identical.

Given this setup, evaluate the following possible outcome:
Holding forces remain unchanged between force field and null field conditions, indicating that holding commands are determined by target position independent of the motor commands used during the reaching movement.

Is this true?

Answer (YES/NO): NO